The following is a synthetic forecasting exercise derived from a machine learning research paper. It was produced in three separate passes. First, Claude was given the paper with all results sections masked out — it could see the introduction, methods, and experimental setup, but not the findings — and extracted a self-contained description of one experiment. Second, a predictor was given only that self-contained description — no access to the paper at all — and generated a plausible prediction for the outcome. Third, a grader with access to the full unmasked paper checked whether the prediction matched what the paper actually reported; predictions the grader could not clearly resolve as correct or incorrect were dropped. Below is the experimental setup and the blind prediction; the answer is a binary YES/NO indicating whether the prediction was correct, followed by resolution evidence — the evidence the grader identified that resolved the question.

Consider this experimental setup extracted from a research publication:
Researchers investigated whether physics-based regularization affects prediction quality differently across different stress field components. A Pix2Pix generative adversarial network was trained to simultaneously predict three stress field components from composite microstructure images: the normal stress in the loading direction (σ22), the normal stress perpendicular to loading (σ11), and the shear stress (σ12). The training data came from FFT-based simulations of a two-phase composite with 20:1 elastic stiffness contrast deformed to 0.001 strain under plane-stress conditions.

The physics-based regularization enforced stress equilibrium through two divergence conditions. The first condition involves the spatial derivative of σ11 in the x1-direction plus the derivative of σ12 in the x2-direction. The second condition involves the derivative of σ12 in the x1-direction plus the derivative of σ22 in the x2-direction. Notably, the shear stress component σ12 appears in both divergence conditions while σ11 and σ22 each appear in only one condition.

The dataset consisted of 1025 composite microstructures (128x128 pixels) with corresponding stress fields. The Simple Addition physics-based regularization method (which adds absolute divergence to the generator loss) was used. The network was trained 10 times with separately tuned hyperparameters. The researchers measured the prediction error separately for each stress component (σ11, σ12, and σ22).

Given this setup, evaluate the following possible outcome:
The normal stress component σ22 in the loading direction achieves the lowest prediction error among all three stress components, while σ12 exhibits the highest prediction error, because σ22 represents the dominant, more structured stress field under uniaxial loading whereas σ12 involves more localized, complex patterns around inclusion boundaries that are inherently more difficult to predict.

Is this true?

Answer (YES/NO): NO